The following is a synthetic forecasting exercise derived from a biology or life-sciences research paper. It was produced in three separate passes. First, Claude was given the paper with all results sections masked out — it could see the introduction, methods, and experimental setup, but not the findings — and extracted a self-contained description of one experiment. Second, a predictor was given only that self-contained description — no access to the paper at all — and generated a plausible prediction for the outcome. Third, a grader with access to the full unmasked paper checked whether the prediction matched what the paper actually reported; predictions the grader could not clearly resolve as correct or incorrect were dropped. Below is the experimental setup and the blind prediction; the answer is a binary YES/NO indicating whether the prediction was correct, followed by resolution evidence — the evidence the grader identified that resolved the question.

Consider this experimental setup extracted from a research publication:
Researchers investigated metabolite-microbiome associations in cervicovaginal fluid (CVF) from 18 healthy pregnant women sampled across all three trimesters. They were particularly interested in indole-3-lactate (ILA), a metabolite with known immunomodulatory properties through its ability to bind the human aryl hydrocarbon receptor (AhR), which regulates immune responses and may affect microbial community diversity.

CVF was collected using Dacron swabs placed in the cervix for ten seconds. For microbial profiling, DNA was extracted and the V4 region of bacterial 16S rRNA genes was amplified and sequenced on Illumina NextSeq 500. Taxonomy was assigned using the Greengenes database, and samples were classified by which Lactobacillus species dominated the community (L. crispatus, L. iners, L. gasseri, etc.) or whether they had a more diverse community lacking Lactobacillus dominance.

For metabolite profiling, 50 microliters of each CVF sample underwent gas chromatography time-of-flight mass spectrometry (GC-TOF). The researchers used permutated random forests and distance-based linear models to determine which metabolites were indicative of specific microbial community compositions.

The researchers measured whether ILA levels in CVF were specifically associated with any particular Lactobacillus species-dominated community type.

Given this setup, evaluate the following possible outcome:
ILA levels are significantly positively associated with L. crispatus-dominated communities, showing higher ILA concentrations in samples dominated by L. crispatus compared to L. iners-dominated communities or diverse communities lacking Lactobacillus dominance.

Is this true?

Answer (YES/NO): YES